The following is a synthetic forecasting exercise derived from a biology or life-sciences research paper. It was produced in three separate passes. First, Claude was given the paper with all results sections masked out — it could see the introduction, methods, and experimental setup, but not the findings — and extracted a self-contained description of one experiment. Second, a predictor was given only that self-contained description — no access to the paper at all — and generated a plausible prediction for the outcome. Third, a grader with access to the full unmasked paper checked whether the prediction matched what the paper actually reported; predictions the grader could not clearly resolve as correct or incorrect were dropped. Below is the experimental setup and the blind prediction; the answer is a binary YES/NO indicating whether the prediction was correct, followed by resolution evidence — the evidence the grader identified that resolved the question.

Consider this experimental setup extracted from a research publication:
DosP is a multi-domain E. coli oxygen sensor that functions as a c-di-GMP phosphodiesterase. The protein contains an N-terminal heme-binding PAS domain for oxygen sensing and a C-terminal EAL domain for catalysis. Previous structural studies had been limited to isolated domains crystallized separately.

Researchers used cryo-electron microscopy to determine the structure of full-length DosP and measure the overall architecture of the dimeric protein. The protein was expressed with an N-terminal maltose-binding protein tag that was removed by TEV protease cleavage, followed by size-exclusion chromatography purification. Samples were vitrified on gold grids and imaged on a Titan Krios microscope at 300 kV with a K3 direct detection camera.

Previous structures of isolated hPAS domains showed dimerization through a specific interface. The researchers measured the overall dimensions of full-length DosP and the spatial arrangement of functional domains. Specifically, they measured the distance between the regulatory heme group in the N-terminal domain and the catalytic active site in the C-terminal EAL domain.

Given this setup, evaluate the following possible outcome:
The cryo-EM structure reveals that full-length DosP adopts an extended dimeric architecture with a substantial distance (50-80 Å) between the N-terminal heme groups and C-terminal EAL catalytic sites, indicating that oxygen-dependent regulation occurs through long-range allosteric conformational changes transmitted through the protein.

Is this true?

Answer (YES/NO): NO